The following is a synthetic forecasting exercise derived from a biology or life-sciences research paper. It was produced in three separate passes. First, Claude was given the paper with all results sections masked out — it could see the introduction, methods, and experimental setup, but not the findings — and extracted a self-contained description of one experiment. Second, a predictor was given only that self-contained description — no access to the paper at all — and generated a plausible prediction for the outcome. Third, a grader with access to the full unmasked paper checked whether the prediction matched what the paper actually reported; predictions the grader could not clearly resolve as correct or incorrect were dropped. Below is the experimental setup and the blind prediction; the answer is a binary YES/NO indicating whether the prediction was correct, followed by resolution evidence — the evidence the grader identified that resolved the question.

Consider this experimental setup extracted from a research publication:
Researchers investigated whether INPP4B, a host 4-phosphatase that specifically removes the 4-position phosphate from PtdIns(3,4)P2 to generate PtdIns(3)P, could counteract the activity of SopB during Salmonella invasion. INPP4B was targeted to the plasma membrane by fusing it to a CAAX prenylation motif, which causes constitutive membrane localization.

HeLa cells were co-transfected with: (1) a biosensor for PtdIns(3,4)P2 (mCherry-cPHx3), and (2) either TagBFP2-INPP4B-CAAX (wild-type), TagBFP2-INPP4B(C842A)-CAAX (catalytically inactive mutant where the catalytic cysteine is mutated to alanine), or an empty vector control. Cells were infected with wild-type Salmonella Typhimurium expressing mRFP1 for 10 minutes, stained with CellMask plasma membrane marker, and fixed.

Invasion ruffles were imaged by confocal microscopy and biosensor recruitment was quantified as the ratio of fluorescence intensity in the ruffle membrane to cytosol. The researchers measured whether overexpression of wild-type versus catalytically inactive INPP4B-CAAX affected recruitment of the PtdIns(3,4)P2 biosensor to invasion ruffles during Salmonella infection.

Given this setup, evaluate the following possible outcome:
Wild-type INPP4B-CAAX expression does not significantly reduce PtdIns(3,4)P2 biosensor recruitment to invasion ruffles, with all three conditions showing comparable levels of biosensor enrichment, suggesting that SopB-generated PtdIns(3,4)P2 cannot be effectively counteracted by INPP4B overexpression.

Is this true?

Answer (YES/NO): NO